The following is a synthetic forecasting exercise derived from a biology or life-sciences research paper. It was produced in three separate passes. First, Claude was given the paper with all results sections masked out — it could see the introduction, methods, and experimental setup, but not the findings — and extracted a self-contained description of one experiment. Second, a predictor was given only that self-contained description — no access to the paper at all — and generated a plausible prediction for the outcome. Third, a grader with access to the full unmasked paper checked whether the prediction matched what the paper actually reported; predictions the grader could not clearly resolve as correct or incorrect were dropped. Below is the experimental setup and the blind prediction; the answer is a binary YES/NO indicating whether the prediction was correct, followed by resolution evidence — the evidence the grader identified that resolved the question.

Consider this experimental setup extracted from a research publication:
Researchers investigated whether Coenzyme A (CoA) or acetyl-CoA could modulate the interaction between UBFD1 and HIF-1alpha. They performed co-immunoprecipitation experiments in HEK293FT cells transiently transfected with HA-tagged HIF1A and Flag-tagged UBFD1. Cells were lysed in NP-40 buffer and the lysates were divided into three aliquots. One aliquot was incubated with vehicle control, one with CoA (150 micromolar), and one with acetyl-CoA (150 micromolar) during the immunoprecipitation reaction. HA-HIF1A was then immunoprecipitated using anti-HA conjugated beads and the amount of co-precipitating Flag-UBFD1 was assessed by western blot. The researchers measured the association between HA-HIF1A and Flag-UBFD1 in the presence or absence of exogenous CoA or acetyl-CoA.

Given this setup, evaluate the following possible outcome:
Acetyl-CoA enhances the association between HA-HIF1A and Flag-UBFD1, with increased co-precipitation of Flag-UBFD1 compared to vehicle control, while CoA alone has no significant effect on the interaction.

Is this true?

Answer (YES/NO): NO